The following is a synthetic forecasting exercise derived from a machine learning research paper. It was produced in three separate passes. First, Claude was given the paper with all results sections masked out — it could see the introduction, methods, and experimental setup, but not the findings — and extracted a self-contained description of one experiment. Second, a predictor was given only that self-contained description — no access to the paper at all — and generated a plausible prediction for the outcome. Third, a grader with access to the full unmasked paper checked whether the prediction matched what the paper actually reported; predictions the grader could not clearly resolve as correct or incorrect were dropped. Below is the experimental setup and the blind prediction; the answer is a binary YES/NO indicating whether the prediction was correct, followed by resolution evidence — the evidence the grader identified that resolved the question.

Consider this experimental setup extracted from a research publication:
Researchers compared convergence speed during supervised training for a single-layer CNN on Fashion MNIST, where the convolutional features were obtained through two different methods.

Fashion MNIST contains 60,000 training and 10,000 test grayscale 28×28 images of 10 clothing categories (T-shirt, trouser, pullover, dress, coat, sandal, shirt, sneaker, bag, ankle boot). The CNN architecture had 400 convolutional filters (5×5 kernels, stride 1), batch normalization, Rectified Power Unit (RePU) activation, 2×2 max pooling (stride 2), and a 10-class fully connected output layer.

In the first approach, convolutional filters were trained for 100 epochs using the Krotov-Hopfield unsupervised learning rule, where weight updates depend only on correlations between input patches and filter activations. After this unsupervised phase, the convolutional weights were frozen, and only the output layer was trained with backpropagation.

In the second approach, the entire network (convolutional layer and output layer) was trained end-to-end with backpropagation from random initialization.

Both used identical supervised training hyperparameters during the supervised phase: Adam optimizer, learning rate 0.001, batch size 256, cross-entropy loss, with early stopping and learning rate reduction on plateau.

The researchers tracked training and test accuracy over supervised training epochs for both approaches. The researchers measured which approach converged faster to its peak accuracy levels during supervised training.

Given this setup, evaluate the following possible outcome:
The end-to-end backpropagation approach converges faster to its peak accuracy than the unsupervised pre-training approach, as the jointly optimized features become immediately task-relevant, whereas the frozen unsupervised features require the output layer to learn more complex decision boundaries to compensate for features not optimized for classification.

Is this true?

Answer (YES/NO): YES